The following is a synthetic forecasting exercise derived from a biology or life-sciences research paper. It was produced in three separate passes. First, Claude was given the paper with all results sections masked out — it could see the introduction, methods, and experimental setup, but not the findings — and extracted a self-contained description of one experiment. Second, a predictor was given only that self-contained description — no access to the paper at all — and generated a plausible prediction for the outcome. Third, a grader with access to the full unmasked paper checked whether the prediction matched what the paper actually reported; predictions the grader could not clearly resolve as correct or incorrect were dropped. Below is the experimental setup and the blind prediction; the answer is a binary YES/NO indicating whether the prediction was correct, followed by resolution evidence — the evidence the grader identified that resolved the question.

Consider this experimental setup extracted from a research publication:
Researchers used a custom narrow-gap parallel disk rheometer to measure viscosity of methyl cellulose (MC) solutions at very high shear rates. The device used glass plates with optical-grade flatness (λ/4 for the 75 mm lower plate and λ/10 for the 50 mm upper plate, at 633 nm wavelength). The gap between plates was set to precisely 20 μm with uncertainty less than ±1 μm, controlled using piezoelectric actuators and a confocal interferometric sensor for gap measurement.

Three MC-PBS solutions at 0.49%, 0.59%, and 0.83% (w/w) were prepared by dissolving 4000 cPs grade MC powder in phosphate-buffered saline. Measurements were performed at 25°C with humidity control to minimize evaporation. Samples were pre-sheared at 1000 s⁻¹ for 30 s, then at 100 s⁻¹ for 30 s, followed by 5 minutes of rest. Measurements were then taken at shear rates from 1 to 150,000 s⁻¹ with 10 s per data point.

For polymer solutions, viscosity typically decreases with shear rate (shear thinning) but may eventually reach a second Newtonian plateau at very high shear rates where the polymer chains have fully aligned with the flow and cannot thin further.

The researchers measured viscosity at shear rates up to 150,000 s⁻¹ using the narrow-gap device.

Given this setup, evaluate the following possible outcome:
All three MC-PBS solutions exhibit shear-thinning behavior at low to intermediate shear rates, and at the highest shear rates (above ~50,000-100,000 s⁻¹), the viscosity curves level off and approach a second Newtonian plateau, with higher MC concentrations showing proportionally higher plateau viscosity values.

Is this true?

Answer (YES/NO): NO